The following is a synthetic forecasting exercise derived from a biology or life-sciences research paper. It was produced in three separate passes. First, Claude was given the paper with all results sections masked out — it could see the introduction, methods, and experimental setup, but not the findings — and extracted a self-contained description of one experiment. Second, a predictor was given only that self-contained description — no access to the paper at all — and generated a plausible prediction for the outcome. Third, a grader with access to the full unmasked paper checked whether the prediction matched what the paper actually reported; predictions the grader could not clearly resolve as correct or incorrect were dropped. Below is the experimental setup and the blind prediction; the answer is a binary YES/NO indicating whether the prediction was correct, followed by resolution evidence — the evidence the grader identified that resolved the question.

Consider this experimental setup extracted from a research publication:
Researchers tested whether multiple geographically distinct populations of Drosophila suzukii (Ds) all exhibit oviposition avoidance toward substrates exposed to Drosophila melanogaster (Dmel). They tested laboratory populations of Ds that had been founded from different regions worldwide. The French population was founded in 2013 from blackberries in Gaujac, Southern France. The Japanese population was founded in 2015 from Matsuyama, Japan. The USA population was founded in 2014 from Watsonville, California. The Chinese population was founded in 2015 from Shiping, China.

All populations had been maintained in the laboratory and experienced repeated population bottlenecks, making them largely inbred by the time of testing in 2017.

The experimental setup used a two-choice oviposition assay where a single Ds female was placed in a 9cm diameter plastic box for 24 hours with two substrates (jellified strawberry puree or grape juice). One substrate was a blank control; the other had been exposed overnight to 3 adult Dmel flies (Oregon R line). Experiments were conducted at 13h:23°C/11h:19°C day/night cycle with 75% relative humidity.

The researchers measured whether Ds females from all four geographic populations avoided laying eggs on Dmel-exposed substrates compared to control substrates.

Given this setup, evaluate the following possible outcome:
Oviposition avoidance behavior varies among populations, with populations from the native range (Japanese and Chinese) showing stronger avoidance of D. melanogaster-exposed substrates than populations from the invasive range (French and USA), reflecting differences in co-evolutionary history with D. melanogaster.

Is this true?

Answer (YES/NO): NO